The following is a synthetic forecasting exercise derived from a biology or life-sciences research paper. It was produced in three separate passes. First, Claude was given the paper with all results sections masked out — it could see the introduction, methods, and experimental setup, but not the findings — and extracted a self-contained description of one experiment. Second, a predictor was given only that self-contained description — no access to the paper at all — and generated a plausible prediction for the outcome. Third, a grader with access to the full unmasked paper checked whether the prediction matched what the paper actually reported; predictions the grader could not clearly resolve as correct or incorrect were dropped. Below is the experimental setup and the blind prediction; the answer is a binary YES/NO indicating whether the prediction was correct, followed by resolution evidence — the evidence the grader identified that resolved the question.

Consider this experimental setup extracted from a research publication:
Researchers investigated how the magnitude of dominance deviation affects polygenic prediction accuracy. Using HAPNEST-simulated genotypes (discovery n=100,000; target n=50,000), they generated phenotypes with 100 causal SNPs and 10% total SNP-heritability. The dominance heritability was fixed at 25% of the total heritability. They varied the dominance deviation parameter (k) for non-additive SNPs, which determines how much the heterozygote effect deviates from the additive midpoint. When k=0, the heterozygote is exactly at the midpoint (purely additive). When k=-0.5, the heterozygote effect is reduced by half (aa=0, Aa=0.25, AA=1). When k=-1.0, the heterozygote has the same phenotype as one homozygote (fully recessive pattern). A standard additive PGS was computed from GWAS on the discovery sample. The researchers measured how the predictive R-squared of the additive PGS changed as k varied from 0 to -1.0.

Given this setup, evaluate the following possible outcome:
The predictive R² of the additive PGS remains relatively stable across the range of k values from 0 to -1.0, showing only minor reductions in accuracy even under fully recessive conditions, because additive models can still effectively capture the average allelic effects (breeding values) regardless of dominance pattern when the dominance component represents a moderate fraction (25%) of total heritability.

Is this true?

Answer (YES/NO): NO